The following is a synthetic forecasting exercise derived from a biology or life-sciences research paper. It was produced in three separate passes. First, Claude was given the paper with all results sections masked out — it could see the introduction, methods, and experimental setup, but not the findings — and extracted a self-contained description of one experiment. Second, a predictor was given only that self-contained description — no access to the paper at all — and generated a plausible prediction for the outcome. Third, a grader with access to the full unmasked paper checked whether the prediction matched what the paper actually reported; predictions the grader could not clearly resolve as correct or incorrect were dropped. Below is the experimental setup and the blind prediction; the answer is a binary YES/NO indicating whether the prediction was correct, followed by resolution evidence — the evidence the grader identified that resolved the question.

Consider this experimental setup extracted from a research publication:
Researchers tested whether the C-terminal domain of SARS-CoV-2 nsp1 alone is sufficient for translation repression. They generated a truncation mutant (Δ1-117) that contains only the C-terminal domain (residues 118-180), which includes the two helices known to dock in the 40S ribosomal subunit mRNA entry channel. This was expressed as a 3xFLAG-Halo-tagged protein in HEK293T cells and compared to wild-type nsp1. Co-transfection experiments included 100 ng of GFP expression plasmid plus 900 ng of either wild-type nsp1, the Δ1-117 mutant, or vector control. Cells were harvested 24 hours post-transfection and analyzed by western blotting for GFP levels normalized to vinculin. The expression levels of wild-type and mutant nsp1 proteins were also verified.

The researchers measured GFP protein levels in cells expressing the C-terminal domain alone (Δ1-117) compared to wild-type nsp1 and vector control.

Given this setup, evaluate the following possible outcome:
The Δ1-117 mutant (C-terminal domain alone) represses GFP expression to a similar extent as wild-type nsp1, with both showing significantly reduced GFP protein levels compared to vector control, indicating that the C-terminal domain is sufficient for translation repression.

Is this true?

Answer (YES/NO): NO